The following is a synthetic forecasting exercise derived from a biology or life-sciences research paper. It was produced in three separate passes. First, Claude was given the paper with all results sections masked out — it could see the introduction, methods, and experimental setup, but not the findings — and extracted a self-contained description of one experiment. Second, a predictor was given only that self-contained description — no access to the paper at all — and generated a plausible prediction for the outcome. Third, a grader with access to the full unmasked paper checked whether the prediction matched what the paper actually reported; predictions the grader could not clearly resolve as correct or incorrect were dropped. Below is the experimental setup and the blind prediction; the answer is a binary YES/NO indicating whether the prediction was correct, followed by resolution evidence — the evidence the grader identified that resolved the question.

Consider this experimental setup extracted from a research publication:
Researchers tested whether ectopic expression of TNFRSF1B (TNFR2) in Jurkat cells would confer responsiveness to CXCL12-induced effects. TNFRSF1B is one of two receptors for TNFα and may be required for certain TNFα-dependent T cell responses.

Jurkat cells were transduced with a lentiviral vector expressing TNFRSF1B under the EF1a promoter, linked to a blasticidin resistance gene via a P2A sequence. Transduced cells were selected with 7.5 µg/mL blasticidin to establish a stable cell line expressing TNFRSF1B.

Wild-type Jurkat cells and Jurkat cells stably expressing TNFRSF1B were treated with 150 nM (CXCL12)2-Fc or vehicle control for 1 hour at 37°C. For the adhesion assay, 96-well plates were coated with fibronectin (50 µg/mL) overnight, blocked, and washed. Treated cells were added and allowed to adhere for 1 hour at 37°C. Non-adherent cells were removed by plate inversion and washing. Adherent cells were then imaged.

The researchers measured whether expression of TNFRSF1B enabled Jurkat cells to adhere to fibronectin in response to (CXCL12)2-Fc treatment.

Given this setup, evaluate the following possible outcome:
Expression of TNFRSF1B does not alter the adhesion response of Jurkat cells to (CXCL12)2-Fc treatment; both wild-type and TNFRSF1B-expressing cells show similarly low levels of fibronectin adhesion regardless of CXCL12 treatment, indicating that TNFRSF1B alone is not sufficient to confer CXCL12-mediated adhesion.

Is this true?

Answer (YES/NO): NO